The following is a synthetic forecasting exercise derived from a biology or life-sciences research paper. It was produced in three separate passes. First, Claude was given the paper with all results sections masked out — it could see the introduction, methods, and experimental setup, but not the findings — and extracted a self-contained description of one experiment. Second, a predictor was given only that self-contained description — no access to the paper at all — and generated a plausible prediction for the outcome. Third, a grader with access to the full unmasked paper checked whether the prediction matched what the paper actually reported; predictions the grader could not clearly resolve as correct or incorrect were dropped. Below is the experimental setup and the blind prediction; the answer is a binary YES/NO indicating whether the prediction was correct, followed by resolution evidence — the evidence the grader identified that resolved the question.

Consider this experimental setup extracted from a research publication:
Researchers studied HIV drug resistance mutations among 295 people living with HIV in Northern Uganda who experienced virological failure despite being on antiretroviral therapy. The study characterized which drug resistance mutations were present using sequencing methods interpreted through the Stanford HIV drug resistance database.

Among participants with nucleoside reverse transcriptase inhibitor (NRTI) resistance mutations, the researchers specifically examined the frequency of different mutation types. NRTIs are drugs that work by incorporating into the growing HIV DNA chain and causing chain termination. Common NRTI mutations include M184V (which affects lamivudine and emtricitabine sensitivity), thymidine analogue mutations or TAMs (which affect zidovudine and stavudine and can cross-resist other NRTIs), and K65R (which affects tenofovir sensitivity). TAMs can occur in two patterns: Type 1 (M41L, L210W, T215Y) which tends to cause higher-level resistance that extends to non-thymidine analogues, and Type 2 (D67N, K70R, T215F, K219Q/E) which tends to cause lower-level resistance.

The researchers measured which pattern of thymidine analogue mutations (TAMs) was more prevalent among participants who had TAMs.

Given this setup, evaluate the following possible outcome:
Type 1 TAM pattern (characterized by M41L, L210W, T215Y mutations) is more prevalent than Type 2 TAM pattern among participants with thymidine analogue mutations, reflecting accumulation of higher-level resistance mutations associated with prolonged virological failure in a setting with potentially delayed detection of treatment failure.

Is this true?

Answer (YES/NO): NO